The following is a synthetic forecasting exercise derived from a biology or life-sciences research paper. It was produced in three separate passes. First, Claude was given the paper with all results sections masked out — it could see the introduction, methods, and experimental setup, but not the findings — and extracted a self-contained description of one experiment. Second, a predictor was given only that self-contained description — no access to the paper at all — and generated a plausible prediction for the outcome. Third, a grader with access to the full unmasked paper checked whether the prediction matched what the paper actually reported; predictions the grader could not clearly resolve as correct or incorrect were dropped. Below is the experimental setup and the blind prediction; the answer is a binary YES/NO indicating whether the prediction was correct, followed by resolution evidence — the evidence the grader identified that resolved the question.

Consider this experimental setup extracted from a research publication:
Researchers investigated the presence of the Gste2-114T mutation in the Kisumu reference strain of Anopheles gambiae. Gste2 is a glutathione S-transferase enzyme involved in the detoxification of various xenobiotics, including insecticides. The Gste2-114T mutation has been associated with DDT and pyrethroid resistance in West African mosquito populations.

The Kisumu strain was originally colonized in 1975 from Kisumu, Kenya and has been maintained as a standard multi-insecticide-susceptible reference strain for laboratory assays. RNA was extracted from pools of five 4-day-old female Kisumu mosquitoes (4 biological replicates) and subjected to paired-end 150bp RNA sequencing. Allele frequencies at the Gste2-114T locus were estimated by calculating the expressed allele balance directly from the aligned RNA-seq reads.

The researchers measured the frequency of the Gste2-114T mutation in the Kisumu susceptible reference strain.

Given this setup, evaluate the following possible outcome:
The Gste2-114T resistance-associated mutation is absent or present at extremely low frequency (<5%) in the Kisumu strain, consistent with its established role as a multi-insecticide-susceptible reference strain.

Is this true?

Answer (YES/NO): NO